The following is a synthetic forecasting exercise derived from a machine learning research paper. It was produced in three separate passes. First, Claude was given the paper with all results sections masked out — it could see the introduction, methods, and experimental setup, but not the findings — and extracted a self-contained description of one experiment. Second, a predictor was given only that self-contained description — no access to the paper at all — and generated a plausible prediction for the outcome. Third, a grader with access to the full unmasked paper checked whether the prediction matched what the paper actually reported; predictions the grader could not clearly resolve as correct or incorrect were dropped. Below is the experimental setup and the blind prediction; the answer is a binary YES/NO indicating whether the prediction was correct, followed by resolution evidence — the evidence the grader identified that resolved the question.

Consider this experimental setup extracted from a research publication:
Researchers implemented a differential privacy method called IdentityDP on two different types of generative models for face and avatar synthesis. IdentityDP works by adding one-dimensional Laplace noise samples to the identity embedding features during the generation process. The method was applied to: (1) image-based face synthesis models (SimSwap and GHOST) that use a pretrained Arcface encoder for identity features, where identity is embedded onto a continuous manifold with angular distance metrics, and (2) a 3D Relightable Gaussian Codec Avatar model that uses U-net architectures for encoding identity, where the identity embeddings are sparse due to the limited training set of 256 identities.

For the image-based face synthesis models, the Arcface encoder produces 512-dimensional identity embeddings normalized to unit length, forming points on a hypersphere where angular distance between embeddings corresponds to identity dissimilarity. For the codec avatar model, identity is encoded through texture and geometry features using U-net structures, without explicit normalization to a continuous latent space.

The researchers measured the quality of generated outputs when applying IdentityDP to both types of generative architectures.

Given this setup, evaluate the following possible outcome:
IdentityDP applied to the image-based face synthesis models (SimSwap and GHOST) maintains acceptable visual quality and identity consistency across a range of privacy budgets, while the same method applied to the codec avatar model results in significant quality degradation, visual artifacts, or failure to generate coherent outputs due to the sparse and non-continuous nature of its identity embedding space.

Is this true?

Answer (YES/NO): YES